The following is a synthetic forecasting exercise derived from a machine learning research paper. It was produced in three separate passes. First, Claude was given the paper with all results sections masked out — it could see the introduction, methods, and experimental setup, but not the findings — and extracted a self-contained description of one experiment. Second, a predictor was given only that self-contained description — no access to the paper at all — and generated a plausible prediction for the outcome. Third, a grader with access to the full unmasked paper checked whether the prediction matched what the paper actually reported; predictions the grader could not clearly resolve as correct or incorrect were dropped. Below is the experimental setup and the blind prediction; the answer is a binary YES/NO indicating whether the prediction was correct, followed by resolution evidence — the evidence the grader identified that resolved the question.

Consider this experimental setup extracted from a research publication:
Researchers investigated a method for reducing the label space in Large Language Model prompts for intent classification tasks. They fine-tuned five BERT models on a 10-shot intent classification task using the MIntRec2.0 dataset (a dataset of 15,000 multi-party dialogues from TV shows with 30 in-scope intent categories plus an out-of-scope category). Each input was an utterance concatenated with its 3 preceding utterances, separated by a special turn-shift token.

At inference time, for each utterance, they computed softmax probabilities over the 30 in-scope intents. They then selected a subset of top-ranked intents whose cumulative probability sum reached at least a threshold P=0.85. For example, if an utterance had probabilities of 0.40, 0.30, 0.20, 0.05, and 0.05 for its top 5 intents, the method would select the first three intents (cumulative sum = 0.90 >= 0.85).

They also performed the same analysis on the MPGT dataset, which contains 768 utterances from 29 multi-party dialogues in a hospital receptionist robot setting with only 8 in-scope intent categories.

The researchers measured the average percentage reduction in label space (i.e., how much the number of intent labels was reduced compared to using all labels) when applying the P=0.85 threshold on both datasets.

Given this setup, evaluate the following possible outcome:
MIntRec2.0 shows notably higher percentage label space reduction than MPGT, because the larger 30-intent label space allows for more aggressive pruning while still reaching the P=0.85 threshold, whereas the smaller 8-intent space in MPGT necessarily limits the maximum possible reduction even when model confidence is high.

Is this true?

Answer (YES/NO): YES